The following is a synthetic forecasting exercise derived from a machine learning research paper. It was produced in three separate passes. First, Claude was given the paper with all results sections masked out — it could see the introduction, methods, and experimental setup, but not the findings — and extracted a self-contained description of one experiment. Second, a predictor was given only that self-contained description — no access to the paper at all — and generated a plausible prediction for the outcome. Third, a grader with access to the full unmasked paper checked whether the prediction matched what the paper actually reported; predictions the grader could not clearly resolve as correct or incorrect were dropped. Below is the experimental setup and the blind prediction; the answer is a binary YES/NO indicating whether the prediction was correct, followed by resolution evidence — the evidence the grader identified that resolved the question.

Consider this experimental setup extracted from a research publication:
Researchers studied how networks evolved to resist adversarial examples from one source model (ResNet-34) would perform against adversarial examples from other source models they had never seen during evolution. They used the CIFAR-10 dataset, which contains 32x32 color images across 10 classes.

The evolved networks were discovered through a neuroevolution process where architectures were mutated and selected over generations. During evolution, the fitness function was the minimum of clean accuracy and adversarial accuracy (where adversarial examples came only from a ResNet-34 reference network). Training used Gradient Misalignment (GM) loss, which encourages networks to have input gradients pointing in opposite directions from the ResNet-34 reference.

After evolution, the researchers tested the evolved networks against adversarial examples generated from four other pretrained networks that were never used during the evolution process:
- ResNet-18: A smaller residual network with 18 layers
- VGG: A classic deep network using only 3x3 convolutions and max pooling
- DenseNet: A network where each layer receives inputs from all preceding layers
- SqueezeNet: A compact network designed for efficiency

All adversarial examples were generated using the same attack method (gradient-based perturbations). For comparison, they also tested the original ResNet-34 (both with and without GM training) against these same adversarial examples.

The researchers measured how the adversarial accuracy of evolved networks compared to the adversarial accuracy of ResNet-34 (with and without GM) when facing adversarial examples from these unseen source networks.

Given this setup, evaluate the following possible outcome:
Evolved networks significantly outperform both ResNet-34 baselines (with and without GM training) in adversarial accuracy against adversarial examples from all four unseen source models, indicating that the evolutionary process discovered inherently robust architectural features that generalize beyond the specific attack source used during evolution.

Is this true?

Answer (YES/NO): YES